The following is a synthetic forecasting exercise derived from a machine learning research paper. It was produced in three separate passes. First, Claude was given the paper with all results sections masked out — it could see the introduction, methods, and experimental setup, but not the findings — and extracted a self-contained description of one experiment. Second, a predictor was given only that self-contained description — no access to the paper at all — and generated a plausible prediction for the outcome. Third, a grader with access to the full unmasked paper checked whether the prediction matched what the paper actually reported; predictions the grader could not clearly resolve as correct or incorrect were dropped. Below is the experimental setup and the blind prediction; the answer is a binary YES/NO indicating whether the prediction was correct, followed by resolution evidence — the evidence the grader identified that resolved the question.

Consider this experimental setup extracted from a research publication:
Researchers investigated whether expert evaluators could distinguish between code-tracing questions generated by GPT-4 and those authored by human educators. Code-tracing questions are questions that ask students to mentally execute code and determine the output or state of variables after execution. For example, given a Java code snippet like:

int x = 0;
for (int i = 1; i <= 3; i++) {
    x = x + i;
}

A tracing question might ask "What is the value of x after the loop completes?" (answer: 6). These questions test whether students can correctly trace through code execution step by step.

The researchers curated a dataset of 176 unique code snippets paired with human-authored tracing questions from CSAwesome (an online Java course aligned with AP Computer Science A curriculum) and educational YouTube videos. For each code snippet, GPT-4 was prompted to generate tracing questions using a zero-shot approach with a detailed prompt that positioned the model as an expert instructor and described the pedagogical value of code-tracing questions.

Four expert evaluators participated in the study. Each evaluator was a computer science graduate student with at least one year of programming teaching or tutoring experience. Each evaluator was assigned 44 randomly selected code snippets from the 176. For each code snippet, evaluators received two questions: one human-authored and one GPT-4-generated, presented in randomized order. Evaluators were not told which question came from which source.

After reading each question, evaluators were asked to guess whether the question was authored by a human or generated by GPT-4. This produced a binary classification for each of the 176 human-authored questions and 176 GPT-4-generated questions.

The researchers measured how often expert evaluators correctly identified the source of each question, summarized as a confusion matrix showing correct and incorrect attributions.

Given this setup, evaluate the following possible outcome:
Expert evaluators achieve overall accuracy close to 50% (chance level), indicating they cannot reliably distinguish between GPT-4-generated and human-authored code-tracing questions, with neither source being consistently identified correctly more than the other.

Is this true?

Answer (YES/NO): NO